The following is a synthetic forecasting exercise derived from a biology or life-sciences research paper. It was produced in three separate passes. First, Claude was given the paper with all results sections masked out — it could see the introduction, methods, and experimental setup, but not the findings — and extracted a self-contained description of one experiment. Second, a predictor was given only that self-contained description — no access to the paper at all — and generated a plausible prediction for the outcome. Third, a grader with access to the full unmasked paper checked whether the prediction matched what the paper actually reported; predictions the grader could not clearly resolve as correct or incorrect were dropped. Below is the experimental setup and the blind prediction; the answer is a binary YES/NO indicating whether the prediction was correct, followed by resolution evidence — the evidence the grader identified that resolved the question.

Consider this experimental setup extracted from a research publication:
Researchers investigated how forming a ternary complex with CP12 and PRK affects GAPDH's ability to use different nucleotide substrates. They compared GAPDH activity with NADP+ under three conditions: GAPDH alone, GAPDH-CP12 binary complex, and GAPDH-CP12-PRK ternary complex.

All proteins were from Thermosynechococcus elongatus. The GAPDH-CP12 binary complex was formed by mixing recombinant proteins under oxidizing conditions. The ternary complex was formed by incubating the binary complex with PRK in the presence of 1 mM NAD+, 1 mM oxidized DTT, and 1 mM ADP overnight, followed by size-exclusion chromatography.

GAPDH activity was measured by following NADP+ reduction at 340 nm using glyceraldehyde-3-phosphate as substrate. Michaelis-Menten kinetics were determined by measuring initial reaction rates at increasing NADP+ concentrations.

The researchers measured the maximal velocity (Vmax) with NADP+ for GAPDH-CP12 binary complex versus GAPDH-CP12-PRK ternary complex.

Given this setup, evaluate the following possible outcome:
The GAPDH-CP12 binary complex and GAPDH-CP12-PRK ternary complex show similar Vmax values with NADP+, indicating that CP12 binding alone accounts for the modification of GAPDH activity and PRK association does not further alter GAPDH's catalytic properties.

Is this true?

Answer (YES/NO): NO